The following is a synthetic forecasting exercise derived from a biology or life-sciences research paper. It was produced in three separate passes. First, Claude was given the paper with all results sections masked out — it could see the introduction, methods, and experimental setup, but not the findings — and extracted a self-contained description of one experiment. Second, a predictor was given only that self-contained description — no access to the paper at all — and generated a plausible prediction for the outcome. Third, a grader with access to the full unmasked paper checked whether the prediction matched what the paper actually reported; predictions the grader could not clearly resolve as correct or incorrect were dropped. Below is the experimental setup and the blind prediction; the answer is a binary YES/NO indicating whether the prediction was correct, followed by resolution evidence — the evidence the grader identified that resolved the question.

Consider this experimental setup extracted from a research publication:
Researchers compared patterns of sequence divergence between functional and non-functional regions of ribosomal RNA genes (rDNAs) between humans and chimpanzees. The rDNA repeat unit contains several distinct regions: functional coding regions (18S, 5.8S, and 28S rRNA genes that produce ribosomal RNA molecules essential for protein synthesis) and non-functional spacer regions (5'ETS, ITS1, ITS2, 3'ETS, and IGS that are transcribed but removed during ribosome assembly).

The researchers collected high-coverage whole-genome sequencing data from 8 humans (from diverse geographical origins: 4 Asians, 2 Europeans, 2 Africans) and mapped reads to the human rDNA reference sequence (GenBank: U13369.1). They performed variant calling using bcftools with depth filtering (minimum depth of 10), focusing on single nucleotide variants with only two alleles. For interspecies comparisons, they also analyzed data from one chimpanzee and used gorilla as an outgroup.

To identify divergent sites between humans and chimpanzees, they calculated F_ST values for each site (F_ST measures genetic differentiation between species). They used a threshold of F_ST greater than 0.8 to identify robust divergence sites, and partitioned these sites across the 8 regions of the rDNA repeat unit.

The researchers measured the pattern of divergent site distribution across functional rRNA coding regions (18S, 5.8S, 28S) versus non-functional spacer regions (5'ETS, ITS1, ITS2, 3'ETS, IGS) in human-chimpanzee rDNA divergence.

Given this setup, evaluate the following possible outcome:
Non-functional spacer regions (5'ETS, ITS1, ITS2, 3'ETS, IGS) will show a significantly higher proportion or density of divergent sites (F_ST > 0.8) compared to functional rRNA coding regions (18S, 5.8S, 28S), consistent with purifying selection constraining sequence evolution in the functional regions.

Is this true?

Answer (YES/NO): YES